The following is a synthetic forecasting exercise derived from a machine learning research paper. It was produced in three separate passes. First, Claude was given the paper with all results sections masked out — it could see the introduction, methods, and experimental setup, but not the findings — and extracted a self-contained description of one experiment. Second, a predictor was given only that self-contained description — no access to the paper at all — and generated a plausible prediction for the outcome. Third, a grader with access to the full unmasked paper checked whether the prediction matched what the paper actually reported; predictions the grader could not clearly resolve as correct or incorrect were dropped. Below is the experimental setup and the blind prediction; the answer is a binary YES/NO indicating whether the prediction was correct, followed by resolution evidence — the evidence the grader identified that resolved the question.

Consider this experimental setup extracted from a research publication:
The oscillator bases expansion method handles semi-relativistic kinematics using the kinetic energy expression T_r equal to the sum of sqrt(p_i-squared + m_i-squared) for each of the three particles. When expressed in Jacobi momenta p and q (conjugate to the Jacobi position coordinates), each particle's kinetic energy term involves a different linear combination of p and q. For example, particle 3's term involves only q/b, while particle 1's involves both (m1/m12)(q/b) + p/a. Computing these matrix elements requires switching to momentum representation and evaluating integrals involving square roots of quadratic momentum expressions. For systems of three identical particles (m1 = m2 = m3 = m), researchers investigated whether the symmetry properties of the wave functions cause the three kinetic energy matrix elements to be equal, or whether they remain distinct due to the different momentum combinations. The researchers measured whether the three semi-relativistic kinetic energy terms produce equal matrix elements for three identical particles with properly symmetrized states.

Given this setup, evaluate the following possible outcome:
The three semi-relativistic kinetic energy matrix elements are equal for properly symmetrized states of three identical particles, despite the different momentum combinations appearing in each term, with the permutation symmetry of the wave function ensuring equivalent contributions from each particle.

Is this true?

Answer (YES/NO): YES